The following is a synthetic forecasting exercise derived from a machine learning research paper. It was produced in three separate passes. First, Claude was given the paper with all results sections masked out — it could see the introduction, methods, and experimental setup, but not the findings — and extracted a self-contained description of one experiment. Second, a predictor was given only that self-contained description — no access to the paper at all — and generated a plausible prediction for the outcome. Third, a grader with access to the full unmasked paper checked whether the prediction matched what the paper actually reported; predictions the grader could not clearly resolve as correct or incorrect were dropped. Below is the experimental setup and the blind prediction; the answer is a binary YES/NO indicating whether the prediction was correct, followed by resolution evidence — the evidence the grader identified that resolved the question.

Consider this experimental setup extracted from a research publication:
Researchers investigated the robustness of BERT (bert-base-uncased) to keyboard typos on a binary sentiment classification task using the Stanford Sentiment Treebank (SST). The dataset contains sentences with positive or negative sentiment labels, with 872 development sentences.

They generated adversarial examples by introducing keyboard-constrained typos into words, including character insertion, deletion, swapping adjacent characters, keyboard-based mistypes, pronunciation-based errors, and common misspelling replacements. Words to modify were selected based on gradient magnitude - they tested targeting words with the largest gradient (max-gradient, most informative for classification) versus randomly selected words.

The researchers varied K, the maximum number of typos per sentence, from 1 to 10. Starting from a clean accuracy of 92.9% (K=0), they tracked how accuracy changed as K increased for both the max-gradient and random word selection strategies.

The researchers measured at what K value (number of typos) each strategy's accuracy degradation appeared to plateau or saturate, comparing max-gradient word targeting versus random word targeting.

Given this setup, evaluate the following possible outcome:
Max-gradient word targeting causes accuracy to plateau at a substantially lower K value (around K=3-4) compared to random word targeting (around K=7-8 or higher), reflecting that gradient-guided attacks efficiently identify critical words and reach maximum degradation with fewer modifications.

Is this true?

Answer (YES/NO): NO